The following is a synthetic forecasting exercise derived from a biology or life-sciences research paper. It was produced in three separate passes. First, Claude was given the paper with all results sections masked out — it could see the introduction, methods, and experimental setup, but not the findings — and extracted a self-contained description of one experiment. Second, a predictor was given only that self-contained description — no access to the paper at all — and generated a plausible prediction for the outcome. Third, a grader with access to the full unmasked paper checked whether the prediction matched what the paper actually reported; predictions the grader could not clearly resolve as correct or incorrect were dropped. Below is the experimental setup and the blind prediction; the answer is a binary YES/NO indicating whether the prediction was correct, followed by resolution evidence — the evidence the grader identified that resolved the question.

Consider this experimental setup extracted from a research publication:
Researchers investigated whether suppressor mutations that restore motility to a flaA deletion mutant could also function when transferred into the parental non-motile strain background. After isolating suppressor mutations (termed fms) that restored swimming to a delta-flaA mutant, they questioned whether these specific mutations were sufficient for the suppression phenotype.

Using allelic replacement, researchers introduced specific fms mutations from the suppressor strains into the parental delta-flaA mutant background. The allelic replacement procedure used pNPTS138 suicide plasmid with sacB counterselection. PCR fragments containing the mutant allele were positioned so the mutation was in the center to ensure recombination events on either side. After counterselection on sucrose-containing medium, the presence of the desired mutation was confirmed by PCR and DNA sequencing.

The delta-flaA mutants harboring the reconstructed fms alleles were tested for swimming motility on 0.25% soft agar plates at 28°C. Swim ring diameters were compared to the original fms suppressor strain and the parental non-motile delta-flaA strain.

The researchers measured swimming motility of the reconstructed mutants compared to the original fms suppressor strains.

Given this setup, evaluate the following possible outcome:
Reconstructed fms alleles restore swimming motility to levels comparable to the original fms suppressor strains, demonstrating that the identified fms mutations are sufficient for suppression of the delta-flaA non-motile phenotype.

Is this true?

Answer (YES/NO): NO